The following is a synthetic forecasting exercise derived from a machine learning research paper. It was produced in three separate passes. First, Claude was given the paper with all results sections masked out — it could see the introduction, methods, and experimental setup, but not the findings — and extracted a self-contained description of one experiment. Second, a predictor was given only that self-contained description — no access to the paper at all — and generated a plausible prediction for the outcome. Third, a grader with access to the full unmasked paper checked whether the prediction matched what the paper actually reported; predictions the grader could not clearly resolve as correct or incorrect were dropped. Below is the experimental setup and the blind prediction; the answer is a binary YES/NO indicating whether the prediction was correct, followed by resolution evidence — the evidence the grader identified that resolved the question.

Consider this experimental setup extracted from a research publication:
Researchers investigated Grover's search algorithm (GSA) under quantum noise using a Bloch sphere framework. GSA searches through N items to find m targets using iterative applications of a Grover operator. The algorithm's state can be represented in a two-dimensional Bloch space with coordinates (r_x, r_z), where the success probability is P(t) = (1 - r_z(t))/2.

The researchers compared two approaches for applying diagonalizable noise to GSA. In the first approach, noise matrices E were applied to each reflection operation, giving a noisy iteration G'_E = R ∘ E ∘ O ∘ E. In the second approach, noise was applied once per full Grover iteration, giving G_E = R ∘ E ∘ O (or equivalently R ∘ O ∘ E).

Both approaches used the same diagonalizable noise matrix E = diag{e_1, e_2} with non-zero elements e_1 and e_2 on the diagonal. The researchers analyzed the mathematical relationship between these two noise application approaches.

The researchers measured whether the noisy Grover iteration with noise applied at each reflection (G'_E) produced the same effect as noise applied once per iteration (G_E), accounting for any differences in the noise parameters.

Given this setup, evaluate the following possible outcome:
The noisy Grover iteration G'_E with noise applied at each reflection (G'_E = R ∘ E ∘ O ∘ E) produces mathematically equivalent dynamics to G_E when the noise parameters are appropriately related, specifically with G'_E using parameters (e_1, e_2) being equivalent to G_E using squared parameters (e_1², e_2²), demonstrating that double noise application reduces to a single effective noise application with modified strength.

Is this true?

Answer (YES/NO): YES